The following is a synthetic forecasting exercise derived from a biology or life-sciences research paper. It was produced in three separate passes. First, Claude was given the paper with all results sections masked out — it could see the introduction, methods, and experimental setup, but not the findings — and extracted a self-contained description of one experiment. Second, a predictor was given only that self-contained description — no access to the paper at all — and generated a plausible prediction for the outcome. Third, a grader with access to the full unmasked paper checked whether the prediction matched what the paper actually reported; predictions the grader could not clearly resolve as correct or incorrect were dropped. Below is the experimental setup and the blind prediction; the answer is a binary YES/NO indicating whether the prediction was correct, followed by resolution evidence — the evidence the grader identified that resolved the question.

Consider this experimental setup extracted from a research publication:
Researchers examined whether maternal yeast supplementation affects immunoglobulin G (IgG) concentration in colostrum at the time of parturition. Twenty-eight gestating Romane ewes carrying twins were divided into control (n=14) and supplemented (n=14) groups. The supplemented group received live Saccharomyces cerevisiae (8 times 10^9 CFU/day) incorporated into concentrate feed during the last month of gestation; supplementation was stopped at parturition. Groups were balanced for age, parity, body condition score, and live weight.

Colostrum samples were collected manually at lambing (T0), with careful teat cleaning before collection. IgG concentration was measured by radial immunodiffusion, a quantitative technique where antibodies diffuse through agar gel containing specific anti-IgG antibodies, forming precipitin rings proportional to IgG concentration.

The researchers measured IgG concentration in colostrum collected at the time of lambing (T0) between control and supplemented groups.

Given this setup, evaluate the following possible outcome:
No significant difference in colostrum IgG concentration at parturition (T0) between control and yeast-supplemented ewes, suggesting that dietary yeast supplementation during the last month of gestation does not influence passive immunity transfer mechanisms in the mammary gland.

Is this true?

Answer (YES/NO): NO